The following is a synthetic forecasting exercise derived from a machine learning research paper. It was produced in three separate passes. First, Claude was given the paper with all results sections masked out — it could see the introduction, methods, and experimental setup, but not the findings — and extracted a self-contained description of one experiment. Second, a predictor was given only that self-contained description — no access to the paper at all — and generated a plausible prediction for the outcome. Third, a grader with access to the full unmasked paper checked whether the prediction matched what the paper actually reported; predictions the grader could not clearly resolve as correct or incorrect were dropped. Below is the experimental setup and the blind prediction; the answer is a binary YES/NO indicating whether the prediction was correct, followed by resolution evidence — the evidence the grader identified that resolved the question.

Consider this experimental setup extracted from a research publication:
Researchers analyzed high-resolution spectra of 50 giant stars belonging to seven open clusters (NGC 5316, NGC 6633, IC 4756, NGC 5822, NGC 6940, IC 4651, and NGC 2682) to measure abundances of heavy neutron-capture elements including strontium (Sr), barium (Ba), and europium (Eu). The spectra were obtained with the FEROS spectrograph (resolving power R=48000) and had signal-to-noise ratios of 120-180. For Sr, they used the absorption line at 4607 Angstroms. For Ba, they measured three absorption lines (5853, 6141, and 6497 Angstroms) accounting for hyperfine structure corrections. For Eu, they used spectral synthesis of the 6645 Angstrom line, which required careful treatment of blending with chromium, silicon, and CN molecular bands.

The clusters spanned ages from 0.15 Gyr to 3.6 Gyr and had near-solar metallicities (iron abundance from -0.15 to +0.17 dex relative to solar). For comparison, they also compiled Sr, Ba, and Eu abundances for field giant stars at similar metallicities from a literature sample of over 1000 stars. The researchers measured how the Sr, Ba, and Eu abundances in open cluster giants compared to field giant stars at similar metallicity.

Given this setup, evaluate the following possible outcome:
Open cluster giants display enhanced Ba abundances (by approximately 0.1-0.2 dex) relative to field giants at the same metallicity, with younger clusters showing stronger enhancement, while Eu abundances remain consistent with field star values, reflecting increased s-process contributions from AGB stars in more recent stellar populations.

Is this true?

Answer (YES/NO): NO